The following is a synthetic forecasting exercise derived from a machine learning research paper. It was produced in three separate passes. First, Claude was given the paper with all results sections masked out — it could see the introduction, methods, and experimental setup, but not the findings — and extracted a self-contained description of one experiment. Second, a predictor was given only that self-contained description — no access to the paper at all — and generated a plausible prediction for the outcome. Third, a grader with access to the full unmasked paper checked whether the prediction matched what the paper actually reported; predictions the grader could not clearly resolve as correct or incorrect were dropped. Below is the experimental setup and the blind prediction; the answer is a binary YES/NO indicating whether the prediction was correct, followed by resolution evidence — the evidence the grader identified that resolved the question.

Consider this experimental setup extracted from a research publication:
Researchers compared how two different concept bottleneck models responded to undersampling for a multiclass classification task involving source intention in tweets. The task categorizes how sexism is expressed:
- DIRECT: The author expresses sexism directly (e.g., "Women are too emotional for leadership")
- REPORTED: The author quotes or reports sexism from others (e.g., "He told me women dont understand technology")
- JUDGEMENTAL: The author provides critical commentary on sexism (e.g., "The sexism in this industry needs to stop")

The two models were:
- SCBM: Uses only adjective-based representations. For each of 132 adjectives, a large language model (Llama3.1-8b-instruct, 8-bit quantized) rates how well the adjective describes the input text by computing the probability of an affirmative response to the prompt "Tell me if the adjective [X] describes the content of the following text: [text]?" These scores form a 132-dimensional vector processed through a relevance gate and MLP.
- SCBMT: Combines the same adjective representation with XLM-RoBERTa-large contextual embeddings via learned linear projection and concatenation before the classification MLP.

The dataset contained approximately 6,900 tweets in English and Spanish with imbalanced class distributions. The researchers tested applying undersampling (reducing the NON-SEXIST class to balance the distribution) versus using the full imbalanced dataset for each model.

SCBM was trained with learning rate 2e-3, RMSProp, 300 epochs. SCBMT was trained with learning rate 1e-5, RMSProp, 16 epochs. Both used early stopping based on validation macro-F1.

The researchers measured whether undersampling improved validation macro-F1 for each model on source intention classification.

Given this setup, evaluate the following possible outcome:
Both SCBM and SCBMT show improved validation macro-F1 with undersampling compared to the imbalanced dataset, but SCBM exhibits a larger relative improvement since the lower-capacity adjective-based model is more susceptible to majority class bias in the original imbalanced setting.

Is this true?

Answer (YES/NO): NO